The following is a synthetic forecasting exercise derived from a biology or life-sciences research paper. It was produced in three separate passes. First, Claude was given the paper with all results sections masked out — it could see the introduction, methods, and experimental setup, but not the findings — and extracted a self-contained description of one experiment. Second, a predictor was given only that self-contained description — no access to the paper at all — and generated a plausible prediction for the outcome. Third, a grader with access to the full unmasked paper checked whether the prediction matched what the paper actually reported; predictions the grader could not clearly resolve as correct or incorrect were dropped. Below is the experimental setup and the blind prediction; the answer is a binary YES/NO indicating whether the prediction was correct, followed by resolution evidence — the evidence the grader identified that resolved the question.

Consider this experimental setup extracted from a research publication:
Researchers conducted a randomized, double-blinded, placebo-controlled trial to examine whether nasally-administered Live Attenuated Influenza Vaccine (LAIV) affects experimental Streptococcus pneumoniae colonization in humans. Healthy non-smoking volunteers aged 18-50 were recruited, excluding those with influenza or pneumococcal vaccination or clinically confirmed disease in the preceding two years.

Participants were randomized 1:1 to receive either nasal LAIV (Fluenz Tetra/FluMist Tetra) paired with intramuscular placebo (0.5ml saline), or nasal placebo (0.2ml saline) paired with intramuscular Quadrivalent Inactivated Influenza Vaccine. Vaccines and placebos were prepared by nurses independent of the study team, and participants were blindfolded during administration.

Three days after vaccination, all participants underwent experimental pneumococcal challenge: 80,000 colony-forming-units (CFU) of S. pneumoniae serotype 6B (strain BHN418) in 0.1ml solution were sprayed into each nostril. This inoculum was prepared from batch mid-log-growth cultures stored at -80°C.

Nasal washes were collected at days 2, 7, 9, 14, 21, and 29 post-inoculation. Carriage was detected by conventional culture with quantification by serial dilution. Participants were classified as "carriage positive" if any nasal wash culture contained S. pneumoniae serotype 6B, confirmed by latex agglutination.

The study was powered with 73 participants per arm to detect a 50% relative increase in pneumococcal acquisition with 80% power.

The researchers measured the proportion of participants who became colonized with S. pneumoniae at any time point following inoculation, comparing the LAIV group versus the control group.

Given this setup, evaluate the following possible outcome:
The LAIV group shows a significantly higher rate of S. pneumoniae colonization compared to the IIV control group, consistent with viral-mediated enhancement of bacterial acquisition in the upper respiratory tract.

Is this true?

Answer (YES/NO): NO